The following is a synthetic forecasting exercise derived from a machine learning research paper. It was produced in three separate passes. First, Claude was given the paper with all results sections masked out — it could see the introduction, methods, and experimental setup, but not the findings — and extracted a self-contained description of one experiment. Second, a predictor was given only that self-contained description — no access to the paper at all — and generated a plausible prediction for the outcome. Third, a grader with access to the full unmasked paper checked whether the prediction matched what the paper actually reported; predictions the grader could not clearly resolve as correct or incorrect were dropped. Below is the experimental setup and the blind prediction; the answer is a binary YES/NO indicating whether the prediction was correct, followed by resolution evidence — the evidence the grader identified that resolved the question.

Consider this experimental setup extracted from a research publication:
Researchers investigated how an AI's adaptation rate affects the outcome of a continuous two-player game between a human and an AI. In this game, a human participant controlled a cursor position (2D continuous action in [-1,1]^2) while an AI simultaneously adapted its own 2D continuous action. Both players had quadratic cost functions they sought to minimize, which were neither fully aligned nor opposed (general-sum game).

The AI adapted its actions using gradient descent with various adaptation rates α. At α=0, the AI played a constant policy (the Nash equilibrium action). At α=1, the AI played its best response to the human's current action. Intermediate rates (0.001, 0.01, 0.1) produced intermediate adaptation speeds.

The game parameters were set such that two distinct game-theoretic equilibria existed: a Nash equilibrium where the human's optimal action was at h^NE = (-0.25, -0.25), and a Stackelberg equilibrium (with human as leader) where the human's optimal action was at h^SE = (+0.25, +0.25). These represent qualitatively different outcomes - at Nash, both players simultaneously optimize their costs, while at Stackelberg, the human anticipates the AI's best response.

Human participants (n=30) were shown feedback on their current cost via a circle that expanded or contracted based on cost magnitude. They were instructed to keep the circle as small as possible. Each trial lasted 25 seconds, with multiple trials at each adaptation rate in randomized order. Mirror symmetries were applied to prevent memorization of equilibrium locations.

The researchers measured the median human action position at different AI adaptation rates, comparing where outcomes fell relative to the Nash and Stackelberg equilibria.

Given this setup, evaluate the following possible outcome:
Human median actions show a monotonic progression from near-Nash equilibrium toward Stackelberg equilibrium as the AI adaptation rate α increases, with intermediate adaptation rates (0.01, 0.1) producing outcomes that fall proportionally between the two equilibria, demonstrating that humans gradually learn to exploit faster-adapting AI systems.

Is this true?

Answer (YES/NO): YES